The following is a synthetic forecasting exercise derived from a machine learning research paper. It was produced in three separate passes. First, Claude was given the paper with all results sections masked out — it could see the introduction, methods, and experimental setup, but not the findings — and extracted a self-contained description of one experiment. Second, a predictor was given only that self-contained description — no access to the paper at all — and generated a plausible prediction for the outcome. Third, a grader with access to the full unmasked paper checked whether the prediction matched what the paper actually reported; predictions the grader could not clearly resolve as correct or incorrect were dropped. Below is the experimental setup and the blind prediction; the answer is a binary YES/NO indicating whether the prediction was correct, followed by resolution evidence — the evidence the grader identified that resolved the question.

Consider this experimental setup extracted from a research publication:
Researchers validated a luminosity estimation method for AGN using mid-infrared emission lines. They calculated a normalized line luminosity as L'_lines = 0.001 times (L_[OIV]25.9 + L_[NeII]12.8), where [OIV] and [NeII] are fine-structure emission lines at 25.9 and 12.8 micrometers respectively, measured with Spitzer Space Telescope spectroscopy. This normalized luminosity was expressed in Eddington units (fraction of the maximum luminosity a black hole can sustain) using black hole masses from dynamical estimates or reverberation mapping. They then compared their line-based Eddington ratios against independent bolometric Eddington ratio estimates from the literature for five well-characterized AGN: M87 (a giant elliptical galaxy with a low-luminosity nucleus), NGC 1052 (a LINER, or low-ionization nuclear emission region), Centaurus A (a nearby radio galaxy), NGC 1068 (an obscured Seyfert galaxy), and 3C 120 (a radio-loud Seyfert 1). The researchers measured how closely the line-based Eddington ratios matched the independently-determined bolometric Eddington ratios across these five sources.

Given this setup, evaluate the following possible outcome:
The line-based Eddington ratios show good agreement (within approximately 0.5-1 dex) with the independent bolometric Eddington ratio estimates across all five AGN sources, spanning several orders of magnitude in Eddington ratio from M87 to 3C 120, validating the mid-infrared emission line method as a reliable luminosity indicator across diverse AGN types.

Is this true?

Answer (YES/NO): YES